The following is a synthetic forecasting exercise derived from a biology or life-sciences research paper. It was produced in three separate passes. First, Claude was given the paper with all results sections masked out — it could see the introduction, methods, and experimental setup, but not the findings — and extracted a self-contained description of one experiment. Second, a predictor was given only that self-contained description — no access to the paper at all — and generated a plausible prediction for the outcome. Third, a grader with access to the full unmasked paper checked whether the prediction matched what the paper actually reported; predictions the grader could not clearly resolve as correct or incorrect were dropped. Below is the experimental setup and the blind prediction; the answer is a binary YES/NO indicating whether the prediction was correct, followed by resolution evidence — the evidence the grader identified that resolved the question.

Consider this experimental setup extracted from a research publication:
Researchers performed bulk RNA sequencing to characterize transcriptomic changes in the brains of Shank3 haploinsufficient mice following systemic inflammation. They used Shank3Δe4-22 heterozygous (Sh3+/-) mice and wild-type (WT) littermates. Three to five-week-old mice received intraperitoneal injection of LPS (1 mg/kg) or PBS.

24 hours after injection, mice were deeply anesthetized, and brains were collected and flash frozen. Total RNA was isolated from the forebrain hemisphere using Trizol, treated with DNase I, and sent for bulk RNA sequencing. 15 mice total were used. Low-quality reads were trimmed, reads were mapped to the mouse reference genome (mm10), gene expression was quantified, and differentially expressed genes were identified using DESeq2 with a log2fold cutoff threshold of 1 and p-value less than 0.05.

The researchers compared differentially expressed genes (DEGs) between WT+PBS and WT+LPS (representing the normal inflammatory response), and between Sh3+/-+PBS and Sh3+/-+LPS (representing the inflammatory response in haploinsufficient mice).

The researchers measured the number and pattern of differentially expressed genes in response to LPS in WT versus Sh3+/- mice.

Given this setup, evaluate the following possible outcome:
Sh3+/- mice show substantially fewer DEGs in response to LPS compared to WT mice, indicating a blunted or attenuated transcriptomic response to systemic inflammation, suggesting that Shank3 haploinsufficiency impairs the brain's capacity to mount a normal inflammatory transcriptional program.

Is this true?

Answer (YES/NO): NO